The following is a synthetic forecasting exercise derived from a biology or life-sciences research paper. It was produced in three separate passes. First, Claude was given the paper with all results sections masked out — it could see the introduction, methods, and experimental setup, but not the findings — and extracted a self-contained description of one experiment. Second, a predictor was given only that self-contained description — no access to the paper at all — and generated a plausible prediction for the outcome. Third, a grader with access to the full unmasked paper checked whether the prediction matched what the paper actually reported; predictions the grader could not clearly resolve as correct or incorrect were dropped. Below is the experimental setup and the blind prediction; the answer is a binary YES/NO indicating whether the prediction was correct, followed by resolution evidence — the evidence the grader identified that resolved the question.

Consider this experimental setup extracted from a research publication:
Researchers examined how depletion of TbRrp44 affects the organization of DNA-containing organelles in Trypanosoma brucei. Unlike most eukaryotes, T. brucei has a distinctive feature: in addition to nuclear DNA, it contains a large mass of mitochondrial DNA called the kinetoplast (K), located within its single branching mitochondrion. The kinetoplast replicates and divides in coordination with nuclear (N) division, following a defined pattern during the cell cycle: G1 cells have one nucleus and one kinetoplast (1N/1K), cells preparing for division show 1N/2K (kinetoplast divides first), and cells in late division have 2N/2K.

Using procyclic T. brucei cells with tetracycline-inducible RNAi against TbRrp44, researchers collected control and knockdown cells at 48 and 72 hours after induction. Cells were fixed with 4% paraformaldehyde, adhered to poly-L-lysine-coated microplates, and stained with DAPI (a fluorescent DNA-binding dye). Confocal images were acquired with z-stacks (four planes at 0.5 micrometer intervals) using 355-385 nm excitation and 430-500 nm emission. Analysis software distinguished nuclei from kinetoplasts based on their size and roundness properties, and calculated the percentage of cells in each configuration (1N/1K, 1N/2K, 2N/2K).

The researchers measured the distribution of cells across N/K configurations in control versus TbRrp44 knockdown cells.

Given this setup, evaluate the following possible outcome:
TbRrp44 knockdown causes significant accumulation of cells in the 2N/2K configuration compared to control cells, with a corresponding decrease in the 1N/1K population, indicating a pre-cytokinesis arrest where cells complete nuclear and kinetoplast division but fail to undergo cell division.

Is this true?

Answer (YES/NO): NO